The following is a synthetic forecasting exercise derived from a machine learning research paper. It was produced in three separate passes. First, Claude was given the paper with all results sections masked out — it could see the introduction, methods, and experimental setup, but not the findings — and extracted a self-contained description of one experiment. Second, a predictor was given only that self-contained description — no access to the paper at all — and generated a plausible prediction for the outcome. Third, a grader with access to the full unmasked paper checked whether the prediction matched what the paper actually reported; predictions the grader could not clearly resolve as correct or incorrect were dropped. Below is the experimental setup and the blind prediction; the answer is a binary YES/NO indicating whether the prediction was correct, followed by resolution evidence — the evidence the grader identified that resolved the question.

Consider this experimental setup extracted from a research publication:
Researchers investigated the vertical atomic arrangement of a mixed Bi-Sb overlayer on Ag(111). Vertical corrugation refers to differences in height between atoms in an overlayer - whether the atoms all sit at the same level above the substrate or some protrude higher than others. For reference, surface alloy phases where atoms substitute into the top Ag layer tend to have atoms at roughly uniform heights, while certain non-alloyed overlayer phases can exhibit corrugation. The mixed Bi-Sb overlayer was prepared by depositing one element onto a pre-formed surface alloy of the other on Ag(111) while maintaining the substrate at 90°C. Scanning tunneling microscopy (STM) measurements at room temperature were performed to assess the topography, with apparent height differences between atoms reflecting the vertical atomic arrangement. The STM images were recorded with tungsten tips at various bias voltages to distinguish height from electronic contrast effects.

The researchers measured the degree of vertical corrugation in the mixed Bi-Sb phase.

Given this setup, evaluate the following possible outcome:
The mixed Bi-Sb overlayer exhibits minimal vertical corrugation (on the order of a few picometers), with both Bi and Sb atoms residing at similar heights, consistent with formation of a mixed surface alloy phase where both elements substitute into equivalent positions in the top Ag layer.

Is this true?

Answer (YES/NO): NO